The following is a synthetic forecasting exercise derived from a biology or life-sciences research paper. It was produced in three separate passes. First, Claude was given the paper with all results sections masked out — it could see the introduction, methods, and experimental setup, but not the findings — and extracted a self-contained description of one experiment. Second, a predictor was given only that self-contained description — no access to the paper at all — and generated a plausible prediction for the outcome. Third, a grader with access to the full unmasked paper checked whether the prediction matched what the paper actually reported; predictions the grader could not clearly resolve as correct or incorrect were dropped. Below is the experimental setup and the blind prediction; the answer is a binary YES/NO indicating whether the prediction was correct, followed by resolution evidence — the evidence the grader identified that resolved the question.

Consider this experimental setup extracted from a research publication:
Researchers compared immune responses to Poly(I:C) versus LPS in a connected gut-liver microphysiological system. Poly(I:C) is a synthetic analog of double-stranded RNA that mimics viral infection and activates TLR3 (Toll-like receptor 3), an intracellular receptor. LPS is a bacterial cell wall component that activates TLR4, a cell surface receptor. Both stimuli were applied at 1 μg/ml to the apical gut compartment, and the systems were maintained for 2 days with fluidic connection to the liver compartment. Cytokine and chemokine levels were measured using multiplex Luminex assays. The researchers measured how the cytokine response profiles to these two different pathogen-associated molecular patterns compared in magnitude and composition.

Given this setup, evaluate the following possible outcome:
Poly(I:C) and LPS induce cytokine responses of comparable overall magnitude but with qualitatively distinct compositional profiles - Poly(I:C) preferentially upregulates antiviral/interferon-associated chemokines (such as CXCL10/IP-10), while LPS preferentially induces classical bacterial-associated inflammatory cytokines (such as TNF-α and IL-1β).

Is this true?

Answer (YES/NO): NO